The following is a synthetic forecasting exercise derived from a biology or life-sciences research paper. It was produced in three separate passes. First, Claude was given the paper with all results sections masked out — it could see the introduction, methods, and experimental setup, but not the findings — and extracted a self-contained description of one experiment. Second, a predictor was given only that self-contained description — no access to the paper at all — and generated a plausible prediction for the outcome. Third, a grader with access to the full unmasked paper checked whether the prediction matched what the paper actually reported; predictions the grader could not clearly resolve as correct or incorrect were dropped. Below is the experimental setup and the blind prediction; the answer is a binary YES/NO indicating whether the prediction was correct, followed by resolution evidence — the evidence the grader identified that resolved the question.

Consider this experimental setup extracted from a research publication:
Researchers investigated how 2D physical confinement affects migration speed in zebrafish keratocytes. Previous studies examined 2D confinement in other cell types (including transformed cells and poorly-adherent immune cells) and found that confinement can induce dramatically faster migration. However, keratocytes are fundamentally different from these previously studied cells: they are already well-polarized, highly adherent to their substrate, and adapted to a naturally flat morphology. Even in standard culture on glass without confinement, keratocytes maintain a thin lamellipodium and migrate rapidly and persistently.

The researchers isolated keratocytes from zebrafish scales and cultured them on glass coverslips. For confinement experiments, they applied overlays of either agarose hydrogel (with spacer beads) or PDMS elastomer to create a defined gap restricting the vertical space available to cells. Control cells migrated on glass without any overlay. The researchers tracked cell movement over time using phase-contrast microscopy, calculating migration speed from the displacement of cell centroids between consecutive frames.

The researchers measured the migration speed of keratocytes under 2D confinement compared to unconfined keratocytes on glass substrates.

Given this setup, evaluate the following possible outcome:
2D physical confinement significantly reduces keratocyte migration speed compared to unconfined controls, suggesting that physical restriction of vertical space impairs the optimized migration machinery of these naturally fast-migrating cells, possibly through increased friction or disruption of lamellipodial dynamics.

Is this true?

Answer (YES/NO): YES